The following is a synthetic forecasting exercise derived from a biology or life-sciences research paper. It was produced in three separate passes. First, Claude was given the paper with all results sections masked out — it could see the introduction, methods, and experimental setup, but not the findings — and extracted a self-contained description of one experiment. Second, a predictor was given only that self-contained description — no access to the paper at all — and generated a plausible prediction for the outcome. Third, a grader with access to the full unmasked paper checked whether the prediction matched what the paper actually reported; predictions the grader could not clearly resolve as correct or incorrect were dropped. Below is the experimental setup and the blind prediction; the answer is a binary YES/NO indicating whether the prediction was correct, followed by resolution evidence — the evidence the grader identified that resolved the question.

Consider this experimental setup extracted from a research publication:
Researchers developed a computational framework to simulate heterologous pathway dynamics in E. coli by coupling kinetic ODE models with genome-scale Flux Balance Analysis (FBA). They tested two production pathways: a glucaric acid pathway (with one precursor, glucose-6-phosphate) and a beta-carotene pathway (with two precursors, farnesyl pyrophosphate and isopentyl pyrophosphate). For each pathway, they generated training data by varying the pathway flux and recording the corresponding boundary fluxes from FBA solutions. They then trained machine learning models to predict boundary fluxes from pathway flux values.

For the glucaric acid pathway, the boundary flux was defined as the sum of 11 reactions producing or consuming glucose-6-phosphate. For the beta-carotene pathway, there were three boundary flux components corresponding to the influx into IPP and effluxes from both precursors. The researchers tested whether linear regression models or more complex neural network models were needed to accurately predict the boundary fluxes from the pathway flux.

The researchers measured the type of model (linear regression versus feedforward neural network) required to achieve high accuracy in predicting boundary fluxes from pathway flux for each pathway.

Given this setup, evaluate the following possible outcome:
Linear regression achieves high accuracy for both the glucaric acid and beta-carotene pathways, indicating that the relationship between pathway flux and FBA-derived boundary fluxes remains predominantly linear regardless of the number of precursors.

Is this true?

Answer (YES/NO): NO